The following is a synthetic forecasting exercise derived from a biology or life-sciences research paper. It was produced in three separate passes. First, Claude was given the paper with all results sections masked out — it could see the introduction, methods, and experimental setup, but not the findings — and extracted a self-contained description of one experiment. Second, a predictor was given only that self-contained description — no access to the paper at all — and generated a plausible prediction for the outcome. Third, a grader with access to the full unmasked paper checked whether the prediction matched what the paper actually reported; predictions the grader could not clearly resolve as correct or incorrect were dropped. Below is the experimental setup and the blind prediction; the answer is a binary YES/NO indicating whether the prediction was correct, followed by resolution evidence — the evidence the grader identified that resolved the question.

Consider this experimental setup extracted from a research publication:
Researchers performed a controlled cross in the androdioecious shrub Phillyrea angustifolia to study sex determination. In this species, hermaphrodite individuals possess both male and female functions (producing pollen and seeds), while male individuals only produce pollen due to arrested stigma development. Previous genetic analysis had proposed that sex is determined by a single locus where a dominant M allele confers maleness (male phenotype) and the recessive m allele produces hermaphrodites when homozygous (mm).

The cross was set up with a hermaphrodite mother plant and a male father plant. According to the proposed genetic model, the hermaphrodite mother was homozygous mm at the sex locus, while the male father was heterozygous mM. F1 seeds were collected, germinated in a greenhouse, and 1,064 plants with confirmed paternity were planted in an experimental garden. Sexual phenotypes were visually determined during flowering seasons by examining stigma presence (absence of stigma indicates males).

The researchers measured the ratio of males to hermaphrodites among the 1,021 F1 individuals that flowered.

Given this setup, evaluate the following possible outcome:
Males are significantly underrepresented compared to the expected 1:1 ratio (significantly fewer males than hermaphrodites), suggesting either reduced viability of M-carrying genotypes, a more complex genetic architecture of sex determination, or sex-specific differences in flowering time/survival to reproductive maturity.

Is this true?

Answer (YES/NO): YES